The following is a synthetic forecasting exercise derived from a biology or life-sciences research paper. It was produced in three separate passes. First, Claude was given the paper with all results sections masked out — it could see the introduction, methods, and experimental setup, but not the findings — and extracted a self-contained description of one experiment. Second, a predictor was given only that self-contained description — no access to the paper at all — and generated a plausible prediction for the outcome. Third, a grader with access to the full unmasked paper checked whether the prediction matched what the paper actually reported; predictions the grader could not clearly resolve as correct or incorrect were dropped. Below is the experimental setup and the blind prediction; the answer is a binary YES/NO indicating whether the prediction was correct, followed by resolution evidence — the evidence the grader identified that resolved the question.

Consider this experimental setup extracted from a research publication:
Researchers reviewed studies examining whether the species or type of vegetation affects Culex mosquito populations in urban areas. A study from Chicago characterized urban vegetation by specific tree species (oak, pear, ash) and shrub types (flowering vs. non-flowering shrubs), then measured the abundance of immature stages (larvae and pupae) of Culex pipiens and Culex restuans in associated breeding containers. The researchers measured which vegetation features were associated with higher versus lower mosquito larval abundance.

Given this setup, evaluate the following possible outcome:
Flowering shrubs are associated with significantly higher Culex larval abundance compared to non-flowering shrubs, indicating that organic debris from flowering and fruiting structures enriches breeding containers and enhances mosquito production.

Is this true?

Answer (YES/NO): NO